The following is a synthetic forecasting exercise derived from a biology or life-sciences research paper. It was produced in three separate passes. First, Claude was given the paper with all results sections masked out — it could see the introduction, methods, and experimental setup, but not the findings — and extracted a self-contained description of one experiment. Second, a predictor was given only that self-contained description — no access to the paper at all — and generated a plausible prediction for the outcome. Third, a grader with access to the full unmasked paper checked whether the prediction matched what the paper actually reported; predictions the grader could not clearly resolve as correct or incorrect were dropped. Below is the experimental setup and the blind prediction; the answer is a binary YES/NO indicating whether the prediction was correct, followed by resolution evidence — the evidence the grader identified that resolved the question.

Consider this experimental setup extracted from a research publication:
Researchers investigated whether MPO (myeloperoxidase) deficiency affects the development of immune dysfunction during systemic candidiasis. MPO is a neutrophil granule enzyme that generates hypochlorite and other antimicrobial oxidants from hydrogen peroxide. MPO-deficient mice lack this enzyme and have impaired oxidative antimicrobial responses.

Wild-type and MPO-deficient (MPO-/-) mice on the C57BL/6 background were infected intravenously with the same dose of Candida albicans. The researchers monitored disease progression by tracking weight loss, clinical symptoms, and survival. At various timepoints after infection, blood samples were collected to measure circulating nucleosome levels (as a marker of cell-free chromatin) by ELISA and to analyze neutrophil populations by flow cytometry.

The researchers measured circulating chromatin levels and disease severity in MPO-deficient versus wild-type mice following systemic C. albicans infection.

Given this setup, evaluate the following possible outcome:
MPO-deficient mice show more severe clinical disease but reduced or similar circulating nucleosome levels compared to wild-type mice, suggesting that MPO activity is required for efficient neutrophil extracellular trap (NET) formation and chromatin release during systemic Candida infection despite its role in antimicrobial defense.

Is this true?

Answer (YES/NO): NO